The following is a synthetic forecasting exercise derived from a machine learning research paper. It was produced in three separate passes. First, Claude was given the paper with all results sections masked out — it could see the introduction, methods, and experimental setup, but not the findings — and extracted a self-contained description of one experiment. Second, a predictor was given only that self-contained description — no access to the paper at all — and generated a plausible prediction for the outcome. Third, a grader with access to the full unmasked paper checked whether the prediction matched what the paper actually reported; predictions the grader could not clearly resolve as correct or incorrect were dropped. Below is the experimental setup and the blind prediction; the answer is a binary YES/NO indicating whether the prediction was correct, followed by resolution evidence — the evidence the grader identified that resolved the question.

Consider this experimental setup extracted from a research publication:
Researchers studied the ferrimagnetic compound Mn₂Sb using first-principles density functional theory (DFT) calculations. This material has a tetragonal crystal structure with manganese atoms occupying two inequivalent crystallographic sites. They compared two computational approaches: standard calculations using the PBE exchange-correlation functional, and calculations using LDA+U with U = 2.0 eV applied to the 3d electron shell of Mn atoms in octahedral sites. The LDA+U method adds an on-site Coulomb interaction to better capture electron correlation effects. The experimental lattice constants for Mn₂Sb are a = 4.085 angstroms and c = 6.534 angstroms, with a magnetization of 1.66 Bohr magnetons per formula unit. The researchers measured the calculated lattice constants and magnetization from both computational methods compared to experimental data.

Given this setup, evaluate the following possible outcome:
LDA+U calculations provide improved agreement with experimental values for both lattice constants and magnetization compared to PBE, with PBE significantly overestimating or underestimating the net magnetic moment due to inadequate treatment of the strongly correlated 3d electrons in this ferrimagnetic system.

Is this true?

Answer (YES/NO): YES